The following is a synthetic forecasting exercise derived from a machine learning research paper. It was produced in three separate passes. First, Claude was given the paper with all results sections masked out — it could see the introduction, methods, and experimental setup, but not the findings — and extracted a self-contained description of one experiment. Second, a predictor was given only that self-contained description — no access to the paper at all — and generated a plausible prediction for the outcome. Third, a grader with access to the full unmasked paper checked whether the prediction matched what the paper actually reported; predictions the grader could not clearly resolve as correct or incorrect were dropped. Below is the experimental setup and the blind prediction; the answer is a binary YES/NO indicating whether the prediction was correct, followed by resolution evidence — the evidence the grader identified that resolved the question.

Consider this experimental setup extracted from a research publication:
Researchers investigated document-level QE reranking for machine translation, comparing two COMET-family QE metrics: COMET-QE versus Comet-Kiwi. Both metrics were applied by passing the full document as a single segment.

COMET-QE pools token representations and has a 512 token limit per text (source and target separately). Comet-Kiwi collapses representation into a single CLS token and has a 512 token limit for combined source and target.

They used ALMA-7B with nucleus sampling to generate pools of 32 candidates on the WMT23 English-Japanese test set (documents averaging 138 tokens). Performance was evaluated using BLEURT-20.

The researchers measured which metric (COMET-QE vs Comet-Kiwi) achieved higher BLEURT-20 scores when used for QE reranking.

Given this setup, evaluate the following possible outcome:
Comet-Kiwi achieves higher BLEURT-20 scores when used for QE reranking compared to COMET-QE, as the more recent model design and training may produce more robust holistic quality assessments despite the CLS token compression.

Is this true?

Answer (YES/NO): YES